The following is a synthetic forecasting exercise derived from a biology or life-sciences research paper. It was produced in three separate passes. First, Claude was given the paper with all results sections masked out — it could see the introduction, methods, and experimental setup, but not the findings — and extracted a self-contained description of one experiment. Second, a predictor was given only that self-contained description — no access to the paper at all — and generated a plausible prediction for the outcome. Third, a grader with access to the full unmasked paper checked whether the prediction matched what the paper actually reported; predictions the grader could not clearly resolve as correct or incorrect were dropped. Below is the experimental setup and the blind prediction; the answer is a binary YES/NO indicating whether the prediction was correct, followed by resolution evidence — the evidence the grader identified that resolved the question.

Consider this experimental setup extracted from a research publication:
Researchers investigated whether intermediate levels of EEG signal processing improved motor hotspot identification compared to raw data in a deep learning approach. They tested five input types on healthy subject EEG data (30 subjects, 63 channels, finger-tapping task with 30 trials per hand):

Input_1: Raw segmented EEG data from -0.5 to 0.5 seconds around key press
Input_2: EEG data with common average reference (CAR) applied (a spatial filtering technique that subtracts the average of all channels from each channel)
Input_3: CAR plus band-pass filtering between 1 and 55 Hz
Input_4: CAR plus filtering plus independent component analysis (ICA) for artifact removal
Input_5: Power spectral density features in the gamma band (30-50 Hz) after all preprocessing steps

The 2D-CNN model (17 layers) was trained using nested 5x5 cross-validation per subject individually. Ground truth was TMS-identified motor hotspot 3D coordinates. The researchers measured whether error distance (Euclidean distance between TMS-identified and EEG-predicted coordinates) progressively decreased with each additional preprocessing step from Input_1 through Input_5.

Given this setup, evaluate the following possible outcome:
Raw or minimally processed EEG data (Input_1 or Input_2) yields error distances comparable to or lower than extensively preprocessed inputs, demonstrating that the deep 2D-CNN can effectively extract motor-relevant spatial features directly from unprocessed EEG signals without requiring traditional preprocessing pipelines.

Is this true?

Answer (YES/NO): NO